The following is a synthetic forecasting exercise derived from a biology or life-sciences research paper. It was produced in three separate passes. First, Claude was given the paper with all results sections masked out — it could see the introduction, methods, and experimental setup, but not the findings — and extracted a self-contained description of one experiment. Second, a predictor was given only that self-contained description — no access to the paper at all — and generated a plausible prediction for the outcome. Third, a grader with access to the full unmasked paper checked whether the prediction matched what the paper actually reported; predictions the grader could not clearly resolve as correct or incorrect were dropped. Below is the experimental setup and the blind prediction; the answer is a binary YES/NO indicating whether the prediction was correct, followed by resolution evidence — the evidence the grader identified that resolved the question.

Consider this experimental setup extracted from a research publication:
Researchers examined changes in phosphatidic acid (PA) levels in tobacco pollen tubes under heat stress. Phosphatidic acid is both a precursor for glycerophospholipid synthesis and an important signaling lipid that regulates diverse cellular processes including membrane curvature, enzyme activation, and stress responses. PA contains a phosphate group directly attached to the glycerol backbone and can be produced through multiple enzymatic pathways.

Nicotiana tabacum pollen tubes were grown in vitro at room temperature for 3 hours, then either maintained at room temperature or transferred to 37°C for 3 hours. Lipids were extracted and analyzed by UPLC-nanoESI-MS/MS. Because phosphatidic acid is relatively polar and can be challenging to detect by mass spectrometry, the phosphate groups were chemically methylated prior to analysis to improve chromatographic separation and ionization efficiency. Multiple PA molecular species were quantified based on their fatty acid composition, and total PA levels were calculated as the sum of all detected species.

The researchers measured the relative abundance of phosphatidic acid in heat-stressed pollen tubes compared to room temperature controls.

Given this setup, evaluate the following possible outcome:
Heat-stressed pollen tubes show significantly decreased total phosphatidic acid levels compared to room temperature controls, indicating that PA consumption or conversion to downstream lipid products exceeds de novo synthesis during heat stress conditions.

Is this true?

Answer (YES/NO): NO